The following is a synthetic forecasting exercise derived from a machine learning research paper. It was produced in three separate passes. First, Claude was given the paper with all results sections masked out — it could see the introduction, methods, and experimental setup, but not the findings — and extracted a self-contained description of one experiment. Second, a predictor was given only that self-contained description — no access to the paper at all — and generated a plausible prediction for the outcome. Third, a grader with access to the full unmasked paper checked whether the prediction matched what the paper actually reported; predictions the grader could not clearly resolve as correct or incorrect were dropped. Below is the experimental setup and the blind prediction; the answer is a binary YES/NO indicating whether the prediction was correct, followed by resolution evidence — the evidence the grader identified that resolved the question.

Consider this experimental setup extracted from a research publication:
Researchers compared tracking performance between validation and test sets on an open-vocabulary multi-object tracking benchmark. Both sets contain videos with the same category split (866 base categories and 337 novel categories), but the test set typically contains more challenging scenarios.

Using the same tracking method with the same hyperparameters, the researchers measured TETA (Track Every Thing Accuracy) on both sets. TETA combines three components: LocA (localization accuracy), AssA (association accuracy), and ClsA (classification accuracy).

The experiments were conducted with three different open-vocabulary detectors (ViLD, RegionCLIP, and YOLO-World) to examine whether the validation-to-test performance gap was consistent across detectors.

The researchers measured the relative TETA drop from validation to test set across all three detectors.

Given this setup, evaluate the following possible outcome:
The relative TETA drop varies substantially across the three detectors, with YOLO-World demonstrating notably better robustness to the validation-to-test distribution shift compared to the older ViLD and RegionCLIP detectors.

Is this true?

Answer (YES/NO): NO